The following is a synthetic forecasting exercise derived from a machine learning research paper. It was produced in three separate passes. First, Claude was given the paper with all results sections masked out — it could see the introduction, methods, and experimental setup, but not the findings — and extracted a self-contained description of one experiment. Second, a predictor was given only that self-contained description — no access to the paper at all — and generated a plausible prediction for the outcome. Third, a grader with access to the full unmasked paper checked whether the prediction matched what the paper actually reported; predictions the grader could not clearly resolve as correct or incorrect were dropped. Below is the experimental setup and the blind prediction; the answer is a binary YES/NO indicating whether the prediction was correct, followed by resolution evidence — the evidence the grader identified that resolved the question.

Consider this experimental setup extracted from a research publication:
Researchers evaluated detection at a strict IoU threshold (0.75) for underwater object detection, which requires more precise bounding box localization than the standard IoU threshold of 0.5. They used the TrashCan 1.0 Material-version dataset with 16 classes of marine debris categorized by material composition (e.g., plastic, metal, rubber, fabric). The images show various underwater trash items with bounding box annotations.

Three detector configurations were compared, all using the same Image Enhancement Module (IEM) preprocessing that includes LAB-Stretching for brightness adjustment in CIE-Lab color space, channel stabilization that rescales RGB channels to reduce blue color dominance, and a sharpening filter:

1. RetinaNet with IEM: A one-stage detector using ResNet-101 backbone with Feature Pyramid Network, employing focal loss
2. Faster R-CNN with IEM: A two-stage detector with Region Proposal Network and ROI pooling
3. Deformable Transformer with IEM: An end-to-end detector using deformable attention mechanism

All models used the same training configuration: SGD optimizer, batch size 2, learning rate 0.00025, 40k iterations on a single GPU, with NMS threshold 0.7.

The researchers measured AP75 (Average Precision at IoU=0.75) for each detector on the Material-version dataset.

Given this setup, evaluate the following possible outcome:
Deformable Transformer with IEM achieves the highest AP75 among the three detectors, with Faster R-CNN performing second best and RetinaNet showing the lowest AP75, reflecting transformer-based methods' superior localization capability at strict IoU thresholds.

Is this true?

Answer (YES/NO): NO